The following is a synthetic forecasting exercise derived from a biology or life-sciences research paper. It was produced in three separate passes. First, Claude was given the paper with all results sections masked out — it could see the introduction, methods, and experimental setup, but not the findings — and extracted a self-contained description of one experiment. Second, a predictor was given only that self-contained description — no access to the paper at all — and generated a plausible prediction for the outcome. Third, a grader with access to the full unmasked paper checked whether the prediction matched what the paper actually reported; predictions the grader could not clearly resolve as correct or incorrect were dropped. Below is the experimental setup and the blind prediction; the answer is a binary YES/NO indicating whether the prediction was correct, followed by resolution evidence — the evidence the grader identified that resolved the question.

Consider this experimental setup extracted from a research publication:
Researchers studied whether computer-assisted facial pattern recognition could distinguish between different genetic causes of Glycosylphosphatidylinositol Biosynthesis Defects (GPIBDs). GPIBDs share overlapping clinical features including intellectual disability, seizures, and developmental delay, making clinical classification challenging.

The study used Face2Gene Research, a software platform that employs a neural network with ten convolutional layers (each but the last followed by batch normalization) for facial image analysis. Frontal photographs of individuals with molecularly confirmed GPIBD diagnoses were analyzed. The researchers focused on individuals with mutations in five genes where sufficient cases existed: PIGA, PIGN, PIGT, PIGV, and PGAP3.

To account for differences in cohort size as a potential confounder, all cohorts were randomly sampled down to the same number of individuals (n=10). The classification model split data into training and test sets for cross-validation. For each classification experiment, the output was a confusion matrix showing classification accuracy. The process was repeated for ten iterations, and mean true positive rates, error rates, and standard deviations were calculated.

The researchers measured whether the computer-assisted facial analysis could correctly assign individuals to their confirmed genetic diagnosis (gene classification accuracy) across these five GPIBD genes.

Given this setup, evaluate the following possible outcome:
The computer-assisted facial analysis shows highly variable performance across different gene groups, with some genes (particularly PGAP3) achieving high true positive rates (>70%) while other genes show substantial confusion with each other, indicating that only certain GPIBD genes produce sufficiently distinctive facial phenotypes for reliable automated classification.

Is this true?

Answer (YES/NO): NO